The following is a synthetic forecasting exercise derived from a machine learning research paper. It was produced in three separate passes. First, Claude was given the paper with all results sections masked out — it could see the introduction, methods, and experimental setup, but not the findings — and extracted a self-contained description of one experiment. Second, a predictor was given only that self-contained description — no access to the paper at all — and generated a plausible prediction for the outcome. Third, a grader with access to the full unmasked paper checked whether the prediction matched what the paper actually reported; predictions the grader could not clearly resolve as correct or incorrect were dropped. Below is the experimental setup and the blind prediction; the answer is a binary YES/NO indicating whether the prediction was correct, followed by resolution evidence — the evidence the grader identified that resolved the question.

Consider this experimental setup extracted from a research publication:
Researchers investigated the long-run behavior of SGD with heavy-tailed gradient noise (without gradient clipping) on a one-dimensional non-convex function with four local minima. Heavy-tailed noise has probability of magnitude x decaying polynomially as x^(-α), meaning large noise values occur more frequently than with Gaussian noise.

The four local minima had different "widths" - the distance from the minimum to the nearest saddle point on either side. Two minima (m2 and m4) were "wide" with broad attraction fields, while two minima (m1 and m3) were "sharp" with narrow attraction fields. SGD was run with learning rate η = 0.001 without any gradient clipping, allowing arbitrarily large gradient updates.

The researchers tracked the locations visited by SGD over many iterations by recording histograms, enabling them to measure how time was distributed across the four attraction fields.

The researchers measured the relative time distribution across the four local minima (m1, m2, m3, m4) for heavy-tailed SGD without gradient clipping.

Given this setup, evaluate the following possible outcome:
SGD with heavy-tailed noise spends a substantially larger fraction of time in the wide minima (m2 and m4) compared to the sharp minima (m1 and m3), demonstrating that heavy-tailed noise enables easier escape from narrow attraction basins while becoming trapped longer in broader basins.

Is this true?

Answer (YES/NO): YES